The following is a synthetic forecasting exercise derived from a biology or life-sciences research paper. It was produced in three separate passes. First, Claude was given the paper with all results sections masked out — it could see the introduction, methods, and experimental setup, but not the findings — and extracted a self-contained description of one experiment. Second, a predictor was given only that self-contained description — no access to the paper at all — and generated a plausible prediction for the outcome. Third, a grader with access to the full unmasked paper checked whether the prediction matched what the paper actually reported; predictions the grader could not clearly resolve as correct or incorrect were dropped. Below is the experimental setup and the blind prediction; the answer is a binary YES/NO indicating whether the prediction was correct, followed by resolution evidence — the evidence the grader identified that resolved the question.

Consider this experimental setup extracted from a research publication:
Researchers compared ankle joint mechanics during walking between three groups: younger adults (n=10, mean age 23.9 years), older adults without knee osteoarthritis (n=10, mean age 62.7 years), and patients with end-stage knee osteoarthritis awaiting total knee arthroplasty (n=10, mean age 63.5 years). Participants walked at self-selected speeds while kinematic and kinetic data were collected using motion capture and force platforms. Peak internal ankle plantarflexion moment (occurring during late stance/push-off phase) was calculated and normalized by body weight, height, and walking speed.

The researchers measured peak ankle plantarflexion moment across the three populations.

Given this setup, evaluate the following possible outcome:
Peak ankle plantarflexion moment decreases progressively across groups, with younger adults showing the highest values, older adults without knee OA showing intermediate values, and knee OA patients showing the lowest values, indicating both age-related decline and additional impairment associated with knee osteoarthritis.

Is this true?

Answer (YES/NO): NO